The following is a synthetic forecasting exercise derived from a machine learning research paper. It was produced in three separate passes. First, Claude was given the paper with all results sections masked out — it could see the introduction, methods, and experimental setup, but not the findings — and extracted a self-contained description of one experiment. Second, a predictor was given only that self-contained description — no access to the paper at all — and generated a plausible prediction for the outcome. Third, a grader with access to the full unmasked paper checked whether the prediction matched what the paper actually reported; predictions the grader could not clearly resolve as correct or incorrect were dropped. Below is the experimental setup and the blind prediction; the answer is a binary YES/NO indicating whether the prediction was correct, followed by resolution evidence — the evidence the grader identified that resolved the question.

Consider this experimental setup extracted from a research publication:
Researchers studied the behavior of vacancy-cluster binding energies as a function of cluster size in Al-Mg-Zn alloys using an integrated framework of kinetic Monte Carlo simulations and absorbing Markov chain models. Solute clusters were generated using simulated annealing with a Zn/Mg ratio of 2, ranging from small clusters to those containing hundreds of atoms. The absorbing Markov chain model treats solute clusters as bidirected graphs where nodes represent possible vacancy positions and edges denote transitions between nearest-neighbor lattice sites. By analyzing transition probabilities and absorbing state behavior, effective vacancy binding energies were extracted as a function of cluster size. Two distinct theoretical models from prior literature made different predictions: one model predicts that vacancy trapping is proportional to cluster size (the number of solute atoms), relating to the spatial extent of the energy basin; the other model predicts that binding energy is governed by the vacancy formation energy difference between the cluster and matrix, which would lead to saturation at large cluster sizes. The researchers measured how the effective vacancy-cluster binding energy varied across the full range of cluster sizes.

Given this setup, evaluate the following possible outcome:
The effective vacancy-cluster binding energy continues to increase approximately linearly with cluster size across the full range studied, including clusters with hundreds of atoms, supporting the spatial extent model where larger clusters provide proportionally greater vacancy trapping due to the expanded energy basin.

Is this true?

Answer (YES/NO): NO